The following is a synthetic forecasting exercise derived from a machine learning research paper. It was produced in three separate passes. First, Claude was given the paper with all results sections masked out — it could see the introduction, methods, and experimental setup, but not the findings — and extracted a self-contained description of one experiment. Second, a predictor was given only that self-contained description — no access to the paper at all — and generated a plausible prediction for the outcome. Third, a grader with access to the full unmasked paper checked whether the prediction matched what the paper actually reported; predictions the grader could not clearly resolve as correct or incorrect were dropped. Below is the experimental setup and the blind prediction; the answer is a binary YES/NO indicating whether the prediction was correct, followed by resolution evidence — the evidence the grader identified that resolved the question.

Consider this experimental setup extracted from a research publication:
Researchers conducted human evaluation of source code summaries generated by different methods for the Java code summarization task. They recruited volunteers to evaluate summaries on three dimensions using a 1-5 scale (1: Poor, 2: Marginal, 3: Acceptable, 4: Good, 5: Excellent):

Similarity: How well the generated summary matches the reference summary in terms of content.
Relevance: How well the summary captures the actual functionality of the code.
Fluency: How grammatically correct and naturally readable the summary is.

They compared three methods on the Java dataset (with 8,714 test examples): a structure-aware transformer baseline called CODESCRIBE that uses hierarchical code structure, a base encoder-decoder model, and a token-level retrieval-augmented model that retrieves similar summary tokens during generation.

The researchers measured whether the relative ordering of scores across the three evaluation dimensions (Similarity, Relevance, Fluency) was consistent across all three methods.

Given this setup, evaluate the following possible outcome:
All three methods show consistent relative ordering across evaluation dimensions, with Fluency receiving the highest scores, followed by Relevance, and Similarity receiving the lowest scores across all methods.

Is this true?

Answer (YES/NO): YES